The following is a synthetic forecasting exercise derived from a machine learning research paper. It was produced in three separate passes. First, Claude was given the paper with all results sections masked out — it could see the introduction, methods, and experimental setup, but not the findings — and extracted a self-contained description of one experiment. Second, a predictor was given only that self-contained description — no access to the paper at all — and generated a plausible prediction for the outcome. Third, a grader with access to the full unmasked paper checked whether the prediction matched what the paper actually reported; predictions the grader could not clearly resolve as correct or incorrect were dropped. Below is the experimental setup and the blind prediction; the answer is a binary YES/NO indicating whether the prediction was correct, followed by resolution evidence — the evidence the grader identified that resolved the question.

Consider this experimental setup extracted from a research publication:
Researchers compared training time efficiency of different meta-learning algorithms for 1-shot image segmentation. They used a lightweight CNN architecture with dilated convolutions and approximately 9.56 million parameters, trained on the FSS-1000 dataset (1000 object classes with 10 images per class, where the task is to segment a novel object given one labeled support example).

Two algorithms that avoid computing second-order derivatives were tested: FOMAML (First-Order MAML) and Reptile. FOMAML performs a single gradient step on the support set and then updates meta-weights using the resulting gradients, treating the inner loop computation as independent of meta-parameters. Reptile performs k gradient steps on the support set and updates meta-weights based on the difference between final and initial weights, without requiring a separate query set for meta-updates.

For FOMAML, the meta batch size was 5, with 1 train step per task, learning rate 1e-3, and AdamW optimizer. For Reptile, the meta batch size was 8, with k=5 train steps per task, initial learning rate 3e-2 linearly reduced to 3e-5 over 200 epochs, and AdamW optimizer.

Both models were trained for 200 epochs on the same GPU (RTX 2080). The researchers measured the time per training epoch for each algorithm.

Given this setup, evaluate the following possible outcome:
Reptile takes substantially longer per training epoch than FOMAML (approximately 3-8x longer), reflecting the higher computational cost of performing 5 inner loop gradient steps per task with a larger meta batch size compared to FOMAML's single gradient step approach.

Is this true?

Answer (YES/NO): NO